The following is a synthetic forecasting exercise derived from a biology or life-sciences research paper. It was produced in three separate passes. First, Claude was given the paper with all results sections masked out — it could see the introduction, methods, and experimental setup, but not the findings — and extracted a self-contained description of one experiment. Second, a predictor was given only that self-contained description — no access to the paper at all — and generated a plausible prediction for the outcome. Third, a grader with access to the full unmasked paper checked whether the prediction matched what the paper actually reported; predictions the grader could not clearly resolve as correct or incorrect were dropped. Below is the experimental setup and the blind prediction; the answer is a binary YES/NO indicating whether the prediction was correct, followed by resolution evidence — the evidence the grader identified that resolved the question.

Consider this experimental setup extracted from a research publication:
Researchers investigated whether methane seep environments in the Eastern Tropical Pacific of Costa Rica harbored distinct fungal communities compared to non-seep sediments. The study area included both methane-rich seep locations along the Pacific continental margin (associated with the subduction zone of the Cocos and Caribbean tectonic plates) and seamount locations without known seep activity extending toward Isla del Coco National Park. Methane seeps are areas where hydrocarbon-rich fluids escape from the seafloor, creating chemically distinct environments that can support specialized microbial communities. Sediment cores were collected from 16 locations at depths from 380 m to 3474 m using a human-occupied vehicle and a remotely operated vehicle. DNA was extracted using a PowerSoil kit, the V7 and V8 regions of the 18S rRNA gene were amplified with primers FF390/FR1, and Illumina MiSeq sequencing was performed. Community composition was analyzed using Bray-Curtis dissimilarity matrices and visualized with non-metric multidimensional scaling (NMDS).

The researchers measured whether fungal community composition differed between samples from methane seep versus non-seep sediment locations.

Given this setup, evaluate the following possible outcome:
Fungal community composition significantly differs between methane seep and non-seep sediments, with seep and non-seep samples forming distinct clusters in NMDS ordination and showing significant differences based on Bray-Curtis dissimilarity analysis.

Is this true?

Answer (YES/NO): NO